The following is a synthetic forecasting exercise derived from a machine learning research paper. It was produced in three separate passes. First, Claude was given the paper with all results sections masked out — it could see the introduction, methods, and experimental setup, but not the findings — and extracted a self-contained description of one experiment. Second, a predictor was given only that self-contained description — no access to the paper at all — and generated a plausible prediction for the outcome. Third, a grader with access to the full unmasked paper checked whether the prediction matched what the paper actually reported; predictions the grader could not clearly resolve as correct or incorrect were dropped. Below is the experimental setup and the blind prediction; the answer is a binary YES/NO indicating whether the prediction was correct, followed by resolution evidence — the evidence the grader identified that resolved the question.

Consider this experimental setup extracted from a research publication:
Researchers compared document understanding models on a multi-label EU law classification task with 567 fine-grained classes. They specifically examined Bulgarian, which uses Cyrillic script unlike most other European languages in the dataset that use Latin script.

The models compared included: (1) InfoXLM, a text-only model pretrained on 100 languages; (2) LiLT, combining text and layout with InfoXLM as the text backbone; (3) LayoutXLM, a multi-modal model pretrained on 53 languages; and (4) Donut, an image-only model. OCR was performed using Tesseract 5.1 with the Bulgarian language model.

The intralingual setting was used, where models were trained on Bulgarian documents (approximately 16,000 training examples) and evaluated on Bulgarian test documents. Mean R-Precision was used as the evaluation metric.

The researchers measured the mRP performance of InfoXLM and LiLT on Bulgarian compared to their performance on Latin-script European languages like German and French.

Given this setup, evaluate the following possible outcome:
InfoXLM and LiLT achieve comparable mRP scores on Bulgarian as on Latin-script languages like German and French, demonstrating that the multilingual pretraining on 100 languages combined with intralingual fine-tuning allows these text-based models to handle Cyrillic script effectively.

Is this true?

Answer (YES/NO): NO